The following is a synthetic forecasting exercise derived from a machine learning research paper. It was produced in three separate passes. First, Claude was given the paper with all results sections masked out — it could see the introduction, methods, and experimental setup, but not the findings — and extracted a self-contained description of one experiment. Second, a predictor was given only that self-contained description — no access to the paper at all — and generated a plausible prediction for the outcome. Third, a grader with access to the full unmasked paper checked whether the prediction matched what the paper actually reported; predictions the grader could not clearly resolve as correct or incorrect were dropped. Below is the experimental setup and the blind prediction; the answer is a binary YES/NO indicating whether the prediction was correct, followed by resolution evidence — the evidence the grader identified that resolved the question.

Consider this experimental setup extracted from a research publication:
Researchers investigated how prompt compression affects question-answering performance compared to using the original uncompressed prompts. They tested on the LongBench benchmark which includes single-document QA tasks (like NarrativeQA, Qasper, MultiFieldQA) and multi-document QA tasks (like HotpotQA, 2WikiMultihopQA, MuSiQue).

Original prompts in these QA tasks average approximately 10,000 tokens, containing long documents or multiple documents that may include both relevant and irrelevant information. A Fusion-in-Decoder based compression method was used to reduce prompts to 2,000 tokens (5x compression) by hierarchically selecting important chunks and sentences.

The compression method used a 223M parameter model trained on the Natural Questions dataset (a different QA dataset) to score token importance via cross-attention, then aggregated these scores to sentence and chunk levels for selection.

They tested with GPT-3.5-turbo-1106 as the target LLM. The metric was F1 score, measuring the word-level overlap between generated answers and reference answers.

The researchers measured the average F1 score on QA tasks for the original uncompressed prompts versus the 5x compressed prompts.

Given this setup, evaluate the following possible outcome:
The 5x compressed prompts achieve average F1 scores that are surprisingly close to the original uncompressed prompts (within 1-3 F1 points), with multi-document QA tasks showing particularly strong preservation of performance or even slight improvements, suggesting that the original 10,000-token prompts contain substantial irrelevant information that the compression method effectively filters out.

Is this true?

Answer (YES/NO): NO